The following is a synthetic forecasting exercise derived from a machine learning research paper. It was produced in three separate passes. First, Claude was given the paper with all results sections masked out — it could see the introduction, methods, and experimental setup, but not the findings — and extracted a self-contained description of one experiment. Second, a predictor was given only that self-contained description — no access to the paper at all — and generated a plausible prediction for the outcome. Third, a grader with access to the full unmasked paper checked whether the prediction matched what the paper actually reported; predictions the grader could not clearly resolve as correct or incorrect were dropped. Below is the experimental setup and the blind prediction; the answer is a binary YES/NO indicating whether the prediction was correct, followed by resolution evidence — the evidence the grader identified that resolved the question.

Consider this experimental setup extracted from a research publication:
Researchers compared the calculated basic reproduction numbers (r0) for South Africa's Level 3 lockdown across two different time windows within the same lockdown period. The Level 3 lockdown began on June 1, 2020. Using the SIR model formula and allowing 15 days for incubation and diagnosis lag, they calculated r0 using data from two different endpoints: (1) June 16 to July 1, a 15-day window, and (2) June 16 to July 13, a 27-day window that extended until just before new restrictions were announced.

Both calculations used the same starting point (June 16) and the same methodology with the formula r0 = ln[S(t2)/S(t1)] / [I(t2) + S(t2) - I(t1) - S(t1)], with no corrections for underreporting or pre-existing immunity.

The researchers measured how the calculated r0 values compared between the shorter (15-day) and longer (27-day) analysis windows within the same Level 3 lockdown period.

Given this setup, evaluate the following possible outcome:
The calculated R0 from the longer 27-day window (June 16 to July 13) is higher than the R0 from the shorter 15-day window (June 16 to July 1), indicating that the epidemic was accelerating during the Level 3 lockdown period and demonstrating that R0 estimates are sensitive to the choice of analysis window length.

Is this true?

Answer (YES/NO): NO